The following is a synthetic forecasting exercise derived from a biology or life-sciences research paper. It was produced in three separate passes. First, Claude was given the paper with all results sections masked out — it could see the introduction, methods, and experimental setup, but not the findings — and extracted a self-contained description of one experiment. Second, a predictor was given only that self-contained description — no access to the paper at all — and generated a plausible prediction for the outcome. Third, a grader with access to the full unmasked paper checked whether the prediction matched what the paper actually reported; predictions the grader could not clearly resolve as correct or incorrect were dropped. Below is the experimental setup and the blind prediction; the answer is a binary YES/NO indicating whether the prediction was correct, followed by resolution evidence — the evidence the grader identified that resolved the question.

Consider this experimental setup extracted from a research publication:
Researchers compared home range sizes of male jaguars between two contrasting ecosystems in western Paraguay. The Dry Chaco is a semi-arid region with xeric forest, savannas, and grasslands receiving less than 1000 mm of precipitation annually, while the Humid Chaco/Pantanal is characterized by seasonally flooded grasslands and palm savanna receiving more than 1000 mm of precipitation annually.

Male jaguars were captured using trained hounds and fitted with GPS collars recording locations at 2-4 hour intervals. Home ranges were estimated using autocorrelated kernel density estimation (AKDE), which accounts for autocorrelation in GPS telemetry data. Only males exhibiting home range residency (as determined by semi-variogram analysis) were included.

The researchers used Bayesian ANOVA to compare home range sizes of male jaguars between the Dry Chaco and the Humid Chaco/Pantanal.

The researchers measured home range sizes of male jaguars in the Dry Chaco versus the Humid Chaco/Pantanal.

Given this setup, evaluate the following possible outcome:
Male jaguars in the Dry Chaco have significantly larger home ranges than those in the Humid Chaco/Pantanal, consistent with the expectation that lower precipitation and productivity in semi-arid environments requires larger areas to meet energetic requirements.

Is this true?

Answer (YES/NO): YES